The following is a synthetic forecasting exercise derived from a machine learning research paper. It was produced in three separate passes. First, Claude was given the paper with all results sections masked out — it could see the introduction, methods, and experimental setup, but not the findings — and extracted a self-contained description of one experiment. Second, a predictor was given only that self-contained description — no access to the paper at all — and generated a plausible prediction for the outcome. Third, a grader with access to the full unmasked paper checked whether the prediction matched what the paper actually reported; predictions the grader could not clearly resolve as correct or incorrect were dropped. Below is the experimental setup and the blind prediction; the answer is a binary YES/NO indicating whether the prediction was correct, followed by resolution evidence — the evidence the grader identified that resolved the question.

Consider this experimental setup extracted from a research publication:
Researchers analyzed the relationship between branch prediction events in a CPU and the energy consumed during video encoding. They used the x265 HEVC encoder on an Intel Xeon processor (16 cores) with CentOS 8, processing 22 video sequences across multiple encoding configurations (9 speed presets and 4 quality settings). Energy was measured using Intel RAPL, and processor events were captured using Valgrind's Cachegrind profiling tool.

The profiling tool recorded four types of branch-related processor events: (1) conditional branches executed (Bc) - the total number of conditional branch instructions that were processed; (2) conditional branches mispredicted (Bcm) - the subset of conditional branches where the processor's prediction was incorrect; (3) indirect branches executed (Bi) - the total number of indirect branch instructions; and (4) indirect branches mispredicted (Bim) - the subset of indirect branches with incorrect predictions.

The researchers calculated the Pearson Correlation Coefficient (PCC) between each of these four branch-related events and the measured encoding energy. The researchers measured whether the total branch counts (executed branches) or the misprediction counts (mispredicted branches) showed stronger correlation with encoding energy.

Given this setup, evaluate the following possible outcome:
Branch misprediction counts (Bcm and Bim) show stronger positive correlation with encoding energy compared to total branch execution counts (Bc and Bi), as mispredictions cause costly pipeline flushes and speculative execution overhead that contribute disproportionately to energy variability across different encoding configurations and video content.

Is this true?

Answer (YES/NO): NO